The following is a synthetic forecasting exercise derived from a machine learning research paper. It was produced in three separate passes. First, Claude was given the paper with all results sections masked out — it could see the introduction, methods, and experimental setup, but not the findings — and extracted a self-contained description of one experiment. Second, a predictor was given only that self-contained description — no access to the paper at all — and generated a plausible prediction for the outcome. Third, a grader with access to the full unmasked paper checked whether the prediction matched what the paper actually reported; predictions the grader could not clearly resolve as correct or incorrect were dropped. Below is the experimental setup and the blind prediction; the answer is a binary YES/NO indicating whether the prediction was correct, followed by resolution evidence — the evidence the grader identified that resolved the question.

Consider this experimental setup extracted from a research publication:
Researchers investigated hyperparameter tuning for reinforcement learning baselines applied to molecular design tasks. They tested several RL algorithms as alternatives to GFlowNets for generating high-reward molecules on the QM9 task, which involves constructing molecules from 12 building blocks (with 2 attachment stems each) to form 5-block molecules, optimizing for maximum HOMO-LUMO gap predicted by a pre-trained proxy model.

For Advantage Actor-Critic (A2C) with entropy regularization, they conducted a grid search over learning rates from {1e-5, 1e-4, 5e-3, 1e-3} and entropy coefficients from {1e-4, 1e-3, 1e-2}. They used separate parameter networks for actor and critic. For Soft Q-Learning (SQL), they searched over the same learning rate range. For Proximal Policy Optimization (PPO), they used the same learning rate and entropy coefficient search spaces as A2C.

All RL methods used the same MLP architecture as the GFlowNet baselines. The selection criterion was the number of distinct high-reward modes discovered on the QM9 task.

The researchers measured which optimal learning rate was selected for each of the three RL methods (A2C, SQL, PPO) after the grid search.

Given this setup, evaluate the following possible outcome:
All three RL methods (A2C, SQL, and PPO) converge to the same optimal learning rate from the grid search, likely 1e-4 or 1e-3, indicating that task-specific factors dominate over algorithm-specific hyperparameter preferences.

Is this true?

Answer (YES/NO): YES